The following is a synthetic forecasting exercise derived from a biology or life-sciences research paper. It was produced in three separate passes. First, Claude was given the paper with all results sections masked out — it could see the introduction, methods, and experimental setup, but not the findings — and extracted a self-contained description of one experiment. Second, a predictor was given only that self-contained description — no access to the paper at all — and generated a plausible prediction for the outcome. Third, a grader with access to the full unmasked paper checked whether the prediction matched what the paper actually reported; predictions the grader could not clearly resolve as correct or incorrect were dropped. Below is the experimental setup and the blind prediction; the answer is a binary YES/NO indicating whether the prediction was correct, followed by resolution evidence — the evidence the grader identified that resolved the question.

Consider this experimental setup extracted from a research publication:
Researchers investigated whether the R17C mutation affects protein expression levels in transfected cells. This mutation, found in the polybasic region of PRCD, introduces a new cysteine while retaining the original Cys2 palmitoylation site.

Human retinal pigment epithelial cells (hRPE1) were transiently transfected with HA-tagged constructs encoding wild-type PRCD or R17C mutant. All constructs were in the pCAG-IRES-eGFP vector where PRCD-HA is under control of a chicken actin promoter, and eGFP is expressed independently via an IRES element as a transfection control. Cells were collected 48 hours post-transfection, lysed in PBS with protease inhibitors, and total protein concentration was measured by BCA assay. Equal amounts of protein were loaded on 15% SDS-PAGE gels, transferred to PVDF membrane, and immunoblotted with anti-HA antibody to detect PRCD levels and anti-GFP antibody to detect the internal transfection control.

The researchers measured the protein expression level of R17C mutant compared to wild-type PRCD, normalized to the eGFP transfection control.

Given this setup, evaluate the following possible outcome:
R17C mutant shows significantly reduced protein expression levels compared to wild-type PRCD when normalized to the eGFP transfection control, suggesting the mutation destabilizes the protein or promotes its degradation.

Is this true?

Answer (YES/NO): YES